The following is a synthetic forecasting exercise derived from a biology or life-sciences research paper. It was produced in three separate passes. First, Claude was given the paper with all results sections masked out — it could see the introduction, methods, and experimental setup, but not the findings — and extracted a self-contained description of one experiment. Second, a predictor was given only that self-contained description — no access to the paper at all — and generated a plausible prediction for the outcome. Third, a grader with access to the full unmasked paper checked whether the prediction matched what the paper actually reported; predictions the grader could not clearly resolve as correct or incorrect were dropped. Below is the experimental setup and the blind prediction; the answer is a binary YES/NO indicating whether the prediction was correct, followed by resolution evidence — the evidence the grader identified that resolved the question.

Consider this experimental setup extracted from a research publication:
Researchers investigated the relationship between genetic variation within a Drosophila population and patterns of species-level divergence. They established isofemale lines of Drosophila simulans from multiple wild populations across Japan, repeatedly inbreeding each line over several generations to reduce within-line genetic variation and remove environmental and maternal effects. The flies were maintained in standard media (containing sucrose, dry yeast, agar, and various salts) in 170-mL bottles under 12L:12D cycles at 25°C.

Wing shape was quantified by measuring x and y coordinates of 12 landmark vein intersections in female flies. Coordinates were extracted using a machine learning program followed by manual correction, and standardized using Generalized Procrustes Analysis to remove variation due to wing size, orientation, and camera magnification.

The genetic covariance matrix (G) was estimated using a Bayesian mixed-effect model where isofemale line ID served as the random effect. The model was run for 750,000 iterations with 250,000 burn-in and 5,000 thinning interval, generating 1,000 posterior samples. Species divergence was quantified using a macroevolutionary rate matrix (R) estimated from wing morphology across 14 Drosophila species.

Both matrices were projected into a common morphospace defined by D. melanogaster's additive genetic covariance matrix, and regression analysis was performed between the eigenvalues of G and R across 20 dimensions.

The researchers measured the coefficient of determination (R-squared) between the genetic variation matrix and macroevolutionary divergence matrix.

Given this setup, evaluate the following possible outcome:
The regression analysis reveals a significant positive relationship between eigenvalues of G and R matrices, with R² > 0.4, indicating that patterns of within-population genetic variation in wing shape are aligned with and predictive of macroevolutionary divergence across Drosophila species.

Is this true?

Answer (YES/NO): YES